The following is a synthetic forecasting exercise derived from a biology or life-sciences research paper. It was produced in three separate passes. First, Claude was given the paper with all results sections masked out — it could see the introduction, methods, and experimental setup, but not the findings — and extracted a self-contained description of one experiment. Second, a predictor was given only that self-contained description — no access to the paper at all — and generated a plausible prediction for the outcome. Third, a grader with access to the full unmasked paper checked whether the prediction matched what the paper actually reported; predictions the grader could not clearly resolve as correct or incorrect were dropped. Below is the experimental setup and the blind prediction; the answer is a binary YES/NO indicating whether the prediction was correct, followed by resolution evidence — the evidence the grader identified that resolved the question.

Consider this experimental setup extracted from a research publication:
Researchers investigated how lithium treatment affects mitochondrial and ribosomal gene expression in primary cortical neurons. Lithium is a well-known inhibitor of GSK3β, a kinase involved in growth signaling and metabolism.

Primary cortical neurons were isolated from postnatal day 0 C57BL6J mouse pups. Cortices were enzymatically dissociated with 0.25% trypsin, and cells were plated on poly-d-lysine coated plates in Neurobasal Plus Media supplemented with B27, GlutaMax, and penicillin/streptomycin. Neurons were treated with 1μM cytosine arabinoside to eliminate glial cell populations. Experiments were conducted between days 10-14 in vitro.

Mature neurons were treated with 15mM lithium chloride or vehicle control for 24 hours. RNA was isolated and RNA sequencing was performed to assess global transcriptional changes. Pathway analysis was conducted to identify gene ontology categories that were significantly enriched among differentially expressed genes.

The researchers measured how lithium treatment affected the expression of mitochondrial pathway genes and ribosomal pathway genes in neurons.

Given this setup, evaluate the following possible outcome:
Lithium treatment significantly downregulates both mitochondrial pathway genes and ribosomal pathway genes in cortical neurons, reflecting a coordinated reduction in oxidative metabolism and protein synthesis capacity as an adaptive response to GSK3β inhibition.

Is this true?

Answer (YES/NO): YES